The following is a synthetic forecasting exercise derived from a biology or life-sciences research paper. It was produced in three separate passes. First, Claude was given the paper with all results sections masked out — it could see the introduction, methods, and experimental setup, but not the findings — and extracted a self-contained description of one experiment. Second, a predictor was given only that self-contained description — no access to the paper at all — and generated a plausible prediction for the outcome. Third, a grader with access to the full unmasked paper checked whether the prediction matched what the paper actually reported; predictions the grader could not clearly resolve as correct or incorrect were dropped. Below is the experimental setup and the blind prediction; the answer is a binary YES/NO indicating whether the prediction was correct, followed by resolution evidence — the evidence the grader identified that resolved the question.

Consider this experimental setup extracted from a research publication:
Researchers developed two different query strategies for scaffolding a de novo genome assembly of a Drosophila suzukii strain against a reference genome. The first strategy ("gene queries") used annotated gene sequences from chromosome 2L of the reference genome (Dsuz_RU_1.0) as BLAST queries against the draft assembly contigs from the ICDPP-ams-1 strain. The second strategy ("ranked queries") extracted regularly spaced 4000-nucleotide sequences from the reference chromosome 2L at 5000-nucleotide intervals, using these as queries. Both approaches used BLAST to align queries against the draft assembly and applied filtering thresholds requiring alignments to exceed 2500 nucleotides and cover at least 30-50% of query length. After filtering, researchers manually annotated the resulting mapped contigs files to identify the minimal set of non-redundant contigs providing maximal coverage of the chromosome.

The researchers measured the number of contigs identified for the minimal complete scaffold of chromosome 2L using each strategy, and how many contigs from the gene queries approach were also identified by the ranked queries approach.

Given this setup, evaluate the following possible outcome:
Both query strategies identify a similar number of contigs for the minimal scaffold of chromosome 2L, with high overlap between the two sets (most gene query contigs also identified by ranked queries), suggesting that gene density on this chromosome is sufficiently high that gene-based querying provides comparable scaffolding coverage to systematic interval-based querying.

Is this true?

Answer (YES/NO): NO